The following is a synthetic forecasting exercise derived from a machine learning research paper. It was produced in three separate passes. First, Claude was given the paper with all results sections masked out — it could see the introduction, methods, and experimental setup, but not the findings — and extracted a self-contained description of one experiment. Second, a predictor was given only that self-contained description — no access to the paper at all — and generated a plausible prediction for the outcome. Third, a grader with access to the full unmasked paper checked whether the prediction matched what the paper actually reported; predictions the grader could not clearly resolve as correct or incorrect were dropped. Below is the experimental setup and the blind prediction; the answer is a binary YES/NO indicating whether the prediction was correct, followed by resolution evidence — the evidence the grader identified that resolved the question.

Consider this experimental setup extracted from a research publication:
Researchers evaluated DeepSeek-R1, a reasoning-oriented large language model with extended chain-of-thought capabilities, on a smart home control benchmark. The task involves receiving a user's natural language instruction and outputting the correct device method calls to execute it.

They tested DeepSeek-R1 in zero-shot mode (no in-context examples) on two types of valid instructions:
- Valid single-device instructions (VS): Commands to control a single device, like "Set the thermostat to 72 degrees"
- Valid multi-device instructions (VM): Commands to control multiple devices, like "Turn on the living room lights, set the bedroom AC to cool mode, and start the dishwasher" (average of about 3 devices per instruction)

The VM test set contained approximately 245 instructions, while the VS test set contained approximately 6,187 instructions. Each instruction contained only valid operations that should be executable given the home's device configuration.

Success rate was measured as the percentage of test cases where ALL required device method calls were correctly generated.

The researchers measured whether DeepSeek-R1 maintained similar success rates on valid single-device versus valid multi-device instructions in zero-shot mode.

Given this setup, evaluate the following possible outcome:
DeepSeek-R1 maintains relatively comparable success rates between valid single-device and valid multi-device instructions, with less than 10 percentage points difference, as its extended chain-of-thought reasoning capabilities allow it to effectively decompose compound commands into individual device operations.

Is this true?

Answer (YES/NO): NO